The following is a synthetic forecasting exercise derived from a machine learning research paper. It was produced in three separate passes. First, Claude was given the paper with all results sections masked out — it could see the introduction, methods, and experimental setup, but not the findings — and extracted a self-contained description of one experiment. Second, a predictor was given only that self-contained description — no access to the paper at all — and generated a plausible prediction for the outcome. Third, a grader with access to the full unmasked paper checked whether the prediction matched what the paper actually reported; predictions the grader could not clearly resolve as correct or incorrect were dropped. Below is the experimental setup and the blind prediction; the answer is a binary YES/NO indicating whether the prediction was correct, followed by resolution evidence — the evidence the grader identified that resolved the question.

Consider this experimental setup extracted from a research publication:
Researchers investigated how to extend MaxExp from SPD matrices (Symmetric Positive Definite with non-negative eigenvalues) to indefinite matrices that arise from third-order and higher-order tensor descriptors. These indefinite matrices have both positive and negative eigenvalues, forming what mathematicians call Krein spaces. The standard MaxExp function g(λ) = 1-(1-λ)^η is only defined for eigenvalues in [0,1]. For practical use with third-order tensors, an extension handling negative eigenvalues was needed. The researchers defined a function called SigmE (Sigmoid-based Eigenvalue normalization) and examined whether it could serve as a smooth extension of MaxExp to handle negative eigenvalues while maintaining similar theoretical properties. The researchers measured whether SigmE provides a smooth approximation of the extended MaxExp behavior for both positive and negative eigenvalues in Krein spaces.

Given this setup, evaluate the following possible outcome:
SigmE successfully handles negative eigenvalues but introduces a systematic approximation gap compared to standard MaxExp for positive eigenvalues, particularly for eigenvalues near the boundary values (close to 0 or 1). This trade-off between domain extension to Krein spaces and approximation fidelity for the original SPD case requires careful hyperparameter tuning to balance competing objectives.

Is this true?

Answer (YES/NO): NO